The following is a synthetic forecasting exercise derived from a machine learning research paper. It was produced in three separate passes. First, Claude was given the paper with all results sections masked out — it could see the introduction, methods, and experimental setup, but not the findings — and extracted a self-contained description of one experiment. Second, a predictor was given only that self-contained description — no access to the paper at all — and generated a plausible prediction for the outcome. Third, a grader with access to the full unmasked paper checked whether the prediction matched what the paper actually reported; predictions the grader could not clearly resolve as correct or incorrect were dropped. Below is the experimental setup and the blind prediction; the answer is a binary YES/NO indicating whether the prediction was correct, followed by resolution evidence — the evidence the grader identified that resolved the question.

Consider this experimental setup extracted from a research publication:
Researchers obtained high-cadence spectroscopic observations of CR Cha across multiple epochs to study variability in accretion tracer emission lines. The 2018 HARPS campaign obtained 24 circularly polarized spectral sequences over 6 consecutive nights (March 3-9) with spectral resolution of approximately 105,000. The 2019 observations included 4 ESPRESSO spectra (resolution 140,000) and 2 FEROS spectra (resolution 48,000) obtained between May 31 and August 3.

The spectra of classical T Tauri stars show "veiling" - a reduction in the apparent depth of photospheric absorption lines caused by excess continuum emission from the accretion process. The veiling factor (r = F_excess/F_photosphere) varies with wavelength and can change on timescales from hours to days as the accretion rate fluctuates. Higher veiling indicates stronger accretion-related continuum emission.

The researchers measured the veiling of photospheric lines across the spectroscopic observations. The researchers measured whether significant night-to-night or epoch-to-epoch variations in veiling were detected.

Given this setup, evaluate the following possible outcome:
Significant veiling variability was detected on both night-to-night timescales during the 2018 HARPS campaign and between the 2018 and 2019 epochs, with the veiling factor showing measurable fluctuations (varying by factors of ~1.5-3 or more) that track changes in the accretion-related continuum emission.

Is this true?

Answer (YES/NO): NO